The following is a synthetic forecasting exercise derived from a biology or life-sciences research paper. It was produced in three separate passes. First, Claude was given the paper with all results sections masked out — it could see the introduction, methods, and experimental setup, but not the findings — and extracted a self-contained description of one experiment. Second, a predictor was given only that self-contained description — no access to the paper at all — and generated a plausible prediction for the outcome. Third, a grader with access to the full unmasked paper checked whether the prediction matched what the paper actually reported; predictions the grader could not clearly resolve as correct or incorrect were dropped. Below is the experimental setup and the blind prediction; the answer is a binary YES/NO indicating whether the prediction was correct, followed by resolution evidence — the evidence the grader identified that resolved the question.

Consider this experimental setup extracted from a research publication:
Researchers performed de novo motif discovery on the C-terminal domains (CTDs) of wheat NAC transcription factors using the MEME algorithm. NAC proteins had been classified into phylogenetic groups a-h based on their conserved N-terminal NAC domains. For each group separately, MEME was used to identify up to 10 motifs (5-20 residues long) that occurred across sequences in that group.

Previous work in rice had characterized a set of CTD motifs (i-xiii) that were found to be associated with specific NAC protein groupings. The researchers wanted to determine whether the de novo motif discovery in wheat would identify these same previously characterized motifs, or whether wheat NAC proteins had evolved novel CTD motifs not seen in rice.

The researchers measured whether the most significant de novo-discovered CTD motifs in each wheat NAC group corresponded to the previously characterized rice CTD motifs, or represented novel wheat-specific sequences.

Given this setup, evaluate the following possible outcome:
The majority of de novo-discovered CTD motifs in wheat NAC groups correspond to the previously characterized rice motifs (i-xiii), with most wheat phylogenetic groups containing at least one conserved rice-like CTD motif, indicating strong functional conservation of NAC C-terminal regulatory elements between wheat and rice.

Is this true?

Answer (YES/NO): YES